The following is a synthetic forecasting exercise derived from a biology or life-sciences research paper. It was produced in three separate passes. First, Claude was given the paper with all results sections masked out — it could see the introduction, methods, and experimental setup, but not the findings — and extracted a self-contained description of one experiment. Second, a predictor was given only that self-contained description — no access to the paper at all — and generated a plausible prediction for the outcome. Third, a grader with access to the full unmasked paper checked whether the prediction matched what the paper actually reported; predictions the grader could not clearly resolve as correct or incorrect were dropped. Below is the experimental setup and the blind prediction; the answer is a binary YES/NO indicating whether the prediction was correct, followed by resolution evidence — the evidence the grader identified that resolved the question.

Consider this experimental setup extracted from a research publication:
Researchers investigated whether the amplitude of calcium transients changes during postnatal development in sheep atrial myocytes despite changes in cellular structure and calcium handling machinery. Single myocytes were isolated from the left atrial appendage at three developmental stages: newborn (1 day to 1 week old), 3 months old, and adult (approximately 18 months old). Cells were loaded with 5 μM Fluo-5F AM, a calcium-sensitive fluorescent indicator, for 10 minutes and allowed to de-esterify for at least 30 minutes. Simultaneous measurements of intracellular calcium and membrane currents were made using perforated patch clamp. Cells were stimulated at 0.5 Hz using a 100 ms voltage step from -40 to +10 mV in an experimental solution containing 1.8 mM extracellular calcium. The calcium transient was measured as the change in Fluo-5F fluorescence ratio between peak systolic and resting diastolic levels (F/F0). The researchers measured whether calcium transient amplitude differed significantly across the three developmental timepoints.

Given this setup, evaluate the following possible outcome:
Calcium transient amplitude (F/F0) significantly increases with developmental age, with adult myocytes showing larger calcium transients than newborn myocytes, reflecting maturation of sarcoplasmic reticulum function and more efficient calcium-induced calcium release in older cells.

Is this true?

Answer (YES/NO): NO